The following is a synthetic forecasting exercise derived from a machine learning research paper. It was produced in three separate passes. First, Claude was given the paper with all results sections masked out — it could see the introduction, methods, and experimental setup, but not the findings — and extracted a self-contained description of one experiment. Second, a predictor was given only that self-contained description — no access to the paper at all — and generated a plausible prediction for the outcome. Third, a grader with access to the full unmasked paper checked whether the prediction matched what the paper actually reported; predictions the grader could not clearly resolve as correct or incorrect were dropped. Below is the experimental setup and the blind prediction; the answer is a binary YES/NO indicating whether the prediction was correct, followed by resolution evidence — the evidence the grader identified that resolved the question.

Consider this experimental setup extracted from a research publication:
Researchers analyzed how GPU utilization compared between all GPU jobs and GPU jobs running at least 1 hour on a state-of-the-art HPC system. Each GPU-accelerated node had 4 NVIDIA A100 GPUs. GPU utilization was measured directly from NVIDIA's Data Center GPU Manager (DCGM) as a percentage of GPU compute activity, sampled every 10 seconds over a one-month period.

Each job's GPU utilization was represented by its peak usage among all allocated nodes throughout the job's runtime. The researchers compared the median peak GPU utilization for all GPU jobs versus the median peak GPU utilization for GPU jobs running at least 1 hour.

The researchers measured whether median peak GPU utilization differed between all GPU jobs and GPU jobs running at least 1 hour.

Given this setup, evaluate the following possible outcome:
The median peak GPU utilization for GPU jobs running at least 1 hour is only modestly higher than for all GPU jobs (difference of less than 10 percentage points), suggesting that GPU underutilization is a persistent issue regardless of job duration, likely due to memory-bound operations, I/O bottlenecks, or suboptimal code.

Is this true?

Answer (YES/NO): YES